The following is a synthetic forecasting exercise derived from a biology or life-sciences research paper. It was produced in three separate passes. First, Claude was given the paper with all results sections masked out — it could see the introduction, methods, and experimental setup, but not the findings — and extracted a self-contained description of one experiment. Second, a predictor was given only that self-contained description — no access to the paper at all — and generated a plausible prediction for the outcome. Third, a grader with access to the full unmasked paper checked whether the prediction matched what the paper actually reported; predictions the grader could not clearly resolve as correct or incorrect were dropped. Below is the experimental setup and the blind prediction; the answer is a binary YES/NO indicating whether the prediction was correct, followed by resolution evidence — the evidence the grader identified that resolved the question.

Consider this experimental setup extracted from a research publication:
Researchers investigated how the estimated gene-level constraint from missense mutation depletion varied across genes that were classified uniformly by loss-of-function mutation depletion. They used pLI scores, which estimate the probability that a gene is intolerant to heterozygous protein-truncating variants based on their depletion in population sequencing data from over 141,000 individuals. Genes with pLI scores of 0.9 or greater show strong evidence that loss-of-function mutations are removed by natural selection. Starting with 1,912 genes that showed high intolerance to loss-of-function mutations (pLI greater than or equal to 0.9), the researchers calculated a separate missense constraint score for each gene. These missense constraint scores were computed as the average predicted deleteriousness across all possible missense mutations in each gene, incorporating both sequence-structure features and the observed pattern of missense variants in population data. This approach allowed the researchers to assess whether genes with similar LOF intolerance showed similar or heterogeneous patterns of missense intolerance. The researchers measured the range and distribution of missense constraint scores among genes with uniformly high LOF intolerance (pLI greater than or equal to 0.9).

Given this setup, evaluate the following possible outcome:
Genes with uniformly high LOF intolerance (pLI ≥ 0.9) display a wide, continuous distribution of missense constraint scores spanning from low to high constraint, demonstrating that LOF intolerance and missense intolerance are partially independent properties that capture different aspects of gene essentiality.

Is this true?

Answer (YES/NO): YES